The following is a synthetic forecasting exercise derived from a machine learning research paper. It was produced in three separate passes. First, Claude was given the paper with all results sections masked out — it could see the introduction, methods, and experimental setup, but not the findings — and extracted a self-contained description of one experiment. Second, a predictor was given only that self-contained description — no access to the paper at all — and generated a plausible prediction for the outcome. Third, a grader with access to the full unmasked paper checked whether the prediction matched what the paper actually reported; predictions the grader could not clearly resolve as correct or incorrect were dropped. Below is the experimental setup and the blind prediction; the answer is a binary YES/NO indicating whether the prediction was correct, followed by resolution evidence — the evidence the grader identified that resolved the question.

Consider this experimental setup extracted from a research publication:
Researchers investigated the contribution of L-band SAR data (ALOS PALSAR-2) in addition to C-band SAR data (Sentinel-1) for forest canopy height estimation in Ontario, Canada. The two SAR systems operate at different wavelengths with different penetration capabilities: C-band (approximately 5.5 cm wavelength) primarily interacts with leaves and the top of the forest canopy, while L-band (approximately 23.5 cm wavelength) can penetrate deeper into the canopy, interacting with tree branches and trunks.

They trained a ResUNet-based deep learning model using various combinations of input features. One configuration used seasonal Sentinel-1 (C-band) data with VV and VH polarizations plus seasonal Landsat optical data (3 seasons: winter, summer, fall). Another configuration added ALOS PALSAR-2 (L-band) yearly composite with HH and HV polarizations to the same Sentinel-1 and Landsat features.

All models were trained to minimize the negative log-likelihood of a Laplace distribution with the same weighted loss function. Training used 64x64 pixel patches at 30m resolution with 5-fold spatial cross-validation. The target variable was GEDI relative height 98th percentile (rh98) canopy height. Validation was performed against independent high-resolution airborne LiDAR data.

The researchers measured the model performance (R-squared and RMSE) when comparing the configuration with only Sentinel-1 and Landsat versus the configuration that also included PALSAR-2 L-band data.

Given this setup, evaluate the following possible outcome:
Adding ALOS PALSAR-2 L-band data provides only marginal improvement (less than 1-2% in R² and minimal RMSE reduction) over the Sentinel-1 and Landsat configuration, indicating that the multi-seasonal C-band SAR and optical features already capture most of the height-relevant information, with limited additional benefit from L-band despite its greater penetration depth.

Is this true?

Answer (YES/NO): NO